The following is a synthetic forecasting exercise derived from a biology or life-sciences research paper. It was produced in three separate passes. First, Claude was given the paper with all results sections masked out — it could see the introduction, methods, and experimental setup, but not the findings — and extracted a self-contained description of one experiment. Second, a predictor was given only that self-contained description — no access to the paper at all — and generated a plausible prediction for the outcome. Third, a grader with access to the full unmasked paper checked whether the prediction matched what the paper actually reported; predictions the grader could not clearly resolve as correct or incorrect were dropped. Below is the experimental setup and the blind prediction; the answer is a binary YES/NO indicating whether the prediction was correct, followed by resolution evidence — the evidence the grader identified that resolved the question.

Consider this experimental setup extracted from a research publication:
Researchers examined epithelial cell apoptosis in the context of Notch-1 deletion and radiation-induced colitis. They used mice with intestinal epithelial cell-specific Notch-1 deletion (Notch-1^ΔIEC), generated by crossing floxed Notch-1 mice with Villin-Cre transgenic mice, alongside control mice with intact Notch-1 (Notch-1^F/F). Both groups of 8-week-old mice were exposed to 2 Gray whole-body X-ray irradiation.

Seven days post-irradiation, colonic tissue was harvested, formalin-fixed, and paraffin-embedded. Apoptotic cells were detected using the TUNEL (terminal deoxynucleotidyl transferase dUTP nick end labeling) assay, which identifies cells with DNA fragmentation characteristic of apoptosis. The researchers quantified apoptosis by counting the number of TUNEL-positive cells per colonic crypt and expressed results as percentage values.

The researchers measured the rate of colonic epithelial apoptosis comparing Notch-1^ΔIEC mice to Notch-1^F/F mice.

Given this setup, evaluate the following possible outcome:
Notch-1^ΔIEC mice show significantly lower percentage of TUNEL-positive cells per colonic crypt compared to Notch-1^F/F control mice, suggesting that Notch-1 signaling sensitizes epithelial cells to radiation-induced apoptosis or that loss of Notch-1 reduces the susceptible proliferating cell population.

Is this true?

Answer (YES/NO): NO